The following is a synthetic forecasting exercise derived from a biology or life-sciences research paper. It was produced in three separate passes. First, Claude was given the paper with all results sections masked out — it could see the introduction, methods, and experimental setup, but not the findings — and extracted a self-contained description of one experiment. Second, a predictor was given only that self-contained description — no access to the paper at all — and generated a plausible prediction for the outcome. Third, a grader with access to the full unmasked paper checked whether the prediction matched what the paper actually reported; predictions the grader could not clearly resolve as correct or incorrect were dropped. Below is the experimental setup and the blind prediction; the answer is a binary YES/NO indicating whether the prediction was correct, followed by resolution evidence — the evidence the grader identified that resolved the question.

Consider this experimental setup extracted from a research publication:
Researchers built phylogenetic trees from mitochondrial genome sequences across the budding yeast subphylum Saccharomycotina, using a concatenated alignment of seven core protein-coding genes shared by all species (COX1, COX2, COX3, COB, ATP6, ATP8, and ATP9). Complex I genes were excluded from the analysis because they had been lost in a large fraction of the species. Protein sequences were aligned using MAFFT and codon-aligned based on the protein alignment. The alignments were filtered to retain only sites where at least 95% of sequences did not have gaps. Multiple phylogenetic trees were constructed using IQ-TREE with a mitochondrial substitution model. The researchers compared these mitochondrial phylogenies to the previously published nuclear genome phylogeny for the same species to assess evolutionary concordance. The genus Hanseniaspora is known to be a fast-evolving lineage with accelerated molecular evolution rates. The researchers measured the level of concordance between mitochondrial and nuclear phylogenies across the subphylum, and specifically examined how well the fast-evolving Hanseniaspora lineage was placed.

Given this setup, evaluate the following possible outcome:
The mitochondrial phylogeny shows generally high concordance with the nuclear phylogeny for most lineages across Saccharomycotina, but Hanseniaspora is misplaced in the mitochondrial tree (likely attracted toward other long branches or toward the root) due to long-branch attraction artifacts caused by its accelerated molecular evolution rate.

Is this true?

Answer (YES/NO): YES